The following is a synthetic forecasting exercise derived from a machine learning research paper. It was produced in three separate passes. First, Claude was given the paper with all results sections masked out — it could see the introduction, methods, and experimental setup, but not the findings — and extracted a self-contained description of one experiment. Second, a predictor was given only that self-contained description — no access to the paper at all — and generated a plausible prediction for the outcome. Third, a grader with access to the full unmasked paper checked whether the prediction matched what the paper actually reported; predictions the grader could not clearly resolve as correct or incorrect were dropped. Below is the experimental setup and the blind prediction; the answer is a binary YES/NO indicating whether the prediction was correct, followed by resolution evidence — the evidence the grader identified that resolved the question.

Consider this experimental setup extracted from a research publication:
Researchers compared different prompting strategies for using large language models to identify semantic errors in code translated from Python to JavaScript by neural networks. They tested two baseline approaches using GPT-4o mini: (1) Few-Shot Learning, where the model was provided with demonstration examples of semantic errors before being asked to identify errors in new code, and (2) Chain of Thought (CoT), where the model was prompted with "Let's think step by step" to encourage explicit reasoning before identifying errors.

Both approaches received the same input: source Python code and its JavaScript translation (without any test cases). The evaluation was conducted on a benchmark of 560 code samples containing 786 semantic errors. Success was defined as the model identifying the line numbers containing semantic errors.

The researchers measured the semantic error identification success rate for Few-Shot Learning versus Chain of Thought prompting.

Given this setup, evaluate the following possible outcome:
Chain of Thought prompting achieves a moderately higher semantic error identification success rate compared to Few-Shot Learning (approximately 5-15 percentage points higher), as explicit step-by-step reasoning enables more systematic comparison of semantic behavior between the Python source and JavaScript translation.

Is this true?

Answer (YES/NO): YES